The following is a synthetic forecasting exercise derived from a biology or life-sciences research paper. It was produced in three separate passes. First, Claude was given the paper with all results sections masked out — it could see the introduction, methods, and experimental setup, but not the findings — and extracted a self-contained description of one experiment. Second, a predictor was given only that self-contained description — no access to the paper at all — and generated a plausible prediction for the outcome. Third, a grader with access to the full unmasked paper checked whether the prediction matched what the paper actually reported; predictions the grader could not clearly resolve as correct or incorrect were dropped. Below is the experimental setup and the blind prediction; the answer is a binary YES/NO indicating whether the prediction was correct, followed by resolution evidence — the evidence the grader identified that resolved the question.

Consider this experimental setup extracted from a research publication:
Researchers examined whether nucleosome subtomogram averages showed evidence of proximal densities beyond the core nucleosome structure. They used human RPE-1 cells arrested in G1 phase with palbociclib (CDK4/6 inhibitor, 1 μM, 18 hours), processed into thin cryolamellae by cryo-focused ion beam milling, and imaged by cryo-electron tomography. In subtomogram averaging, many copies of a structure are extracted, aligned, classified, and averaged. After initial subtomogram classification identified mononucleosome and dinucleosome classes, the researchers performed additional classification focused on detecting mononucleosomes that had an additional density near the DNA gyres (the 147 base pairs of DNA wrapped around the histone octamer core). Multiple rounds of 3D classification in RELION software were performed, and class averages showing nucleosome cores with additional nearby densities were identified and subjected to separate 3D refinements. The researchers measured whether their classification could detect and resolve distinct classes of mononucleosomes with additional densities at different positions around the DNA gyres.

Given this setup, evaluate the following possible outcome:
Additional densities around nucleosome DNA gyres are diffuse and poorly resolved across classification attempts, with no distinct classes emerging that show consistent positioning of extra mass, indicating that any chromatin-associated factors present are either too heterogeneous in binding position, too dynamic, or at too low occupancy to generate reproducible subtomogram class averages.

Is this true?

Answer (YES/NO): NO